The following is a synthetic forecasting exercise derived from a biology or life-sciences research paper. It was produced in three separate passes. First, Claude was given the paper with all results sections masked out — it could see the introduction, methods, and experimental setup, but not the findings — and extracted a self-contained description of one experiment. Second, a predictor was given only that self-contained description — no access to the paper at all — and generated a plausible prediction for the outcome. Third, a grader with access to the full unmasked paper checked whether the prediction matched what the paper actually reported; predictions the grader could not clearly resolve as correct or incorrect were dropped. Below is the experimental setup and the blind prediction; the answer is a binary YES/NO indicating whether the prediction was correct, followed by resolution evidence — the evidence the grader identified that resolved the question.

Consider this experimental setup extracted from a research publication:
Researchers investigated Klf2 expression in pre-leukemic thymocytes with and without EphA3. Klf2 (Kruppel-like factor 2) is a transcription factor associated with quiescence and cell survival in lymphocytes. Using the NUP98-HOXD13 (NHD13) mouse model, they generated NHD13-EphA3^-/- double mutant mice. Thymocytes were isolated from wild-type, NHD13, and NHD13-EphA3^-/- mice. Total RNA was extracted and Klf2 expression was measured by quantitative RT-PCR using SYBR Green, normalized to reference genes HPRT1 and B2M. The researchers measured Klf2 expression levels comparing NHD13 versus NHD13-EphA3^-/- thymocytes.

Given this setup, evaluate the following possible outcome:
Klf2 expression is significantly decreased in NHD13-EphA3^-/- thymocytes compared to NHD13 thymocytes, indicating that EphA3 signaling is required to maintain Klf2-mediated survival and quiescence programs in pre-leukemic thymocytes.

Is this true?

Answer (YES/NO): NO